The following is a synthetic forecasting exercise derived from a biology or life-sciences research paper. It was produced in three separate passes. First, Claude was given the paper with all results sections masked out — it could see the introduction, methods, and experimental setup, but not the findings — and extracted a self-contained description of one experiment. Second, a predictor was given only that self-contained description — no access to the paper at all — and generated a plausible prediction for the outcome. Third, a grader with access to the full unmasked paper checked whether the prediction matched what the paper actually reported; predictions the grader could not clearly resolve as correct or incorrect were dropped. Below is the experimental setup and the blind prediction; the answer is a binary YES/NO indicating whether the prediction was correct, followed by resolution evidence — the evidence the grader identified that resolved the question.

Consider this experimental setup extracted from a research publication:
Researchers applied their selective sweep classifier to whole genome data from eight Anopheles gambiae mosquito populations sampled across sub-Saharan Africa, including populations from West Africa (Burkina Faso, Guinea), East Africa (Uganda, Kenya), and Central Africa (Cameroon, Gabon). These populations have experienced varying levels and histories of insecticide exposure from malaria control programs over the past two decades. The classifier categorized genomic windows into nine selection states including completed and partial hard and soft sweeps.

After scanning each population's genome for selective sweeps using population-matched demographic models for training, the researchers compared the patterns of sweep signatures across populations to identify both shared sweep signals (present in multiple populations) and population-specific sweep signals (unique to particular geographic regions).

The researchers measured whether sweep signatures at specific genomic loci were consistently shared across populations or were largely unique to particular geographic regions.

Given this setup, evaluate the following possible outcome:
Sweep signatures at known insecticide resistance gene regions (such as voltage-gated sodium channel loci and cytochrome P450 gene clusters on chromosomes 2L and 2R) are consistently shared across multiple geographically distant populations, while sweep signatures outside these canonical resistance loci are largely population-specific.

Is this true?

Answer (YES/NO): NO